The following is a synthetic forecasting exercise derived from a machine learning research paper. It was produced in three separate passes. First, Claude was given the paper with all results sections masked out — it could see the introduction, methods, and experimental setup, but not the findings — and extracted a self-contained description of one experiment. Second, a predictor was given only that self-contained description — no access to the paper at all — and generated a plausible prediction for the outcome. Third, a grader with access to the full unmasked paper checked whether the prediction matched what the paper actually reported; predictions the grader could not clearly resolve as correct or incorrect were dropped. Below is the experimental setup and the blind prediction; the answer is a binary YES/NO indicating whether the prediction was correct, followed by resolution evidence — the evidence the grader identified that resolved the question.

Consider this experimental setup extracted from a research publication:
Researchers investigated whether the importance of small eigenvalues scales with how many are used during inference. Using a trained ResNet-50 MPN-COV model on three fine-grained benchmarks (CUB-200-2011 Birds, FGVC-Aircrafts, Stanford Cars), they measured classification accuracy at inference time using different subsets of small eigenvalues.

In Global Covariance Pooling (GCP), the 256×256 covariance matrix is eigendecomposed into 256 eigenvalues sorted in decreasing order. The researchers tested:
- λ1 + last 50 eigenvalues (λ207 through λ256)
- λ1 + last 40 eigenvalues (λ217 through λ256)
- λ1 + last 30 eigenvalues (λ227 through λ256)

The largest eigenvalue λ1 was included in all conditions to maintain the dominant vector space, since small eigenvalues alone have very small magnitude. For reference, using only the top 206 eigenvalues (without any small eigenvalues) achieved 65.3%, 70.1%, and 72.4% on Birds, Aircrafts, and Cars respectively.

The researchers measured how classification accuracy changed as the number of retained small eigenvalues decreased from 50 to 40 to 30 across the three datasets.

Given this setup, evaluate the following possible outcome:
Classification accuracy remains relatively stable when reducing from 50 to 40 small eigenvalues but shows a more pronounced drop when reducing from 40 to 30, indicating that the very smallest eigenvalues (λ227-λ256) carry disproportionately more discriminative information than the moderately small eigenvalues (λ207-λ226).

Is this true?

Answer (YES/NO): NO